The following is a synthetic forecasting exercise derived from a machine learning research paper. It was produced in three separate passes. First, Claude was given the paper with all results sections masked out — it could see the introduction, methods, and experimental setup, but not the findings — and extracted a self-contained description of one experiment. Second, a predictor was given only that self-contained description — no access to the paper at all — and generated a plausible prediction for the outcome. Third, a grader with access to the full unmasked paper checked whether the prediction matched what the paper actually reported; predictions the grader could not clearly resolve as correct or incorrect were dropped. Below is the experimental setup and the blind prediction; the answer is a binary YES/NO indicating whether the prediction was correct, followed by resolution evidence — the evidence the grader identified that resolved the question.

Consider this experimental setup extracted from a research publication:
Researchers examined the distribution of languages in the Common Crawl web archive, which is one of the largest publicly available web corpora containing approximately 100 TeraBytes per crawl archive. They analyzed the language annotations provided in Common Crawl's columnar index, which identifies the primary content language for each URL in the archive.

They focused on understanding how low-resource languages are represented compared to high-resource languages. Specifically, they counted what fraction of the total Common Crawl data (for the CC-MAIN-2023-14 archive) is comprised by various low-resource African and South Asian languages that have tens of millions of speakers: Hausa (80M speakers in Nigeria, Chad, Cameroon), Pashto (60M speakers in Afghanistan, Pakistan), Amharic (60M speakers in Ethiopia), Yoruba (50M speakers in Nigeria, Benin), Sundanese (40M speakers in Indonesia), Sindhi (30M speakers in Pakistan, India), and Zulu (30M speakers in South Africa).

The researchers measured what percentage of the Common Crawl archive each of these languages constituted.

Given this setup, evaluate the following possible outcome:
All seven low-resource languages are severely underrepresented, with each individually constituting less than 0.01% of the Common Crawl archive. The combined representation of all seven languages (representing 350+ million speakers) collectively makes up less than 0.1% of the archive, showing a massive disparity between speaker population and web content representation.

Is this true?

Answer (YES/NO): YES